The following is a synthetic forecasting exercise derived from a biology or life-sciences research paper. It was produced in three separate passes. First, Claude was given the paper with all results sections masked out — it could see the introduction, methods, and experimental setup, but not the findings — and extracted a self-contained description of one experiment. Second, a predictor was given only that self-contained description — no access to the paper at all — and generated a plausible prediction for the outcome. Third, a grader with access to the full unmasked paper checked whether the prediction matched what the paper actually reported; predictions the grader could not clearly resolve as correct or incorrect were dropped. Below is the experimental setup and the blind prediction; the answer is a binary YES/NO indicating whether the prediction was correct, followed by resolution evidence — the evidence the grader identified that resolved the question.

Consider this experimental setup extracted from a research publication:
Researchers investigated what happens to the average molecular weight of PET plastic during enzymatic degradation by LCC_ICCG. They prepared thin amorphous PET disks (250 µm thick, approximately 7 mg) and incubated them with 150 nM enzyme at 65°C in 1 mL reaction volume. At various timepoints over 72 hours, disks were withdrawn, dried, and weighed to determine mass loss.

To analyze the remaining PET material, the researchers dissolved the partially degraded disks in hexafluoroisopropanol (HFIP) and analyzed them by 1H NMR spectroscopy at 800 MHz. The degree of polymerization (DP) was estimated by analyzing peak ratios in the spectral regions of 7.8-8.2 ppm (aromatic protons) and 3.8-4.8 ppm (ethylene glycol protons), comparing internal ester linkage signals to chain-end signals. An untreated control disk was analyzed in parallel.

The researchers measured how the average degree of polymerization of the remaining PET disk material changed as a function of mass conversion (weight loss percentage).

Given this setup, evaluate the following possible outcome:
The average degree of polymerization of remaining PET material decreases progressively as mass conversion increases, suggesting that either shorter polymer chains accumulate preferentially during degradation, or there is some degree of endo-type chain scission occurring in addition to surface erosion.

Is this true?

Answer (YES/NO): NO